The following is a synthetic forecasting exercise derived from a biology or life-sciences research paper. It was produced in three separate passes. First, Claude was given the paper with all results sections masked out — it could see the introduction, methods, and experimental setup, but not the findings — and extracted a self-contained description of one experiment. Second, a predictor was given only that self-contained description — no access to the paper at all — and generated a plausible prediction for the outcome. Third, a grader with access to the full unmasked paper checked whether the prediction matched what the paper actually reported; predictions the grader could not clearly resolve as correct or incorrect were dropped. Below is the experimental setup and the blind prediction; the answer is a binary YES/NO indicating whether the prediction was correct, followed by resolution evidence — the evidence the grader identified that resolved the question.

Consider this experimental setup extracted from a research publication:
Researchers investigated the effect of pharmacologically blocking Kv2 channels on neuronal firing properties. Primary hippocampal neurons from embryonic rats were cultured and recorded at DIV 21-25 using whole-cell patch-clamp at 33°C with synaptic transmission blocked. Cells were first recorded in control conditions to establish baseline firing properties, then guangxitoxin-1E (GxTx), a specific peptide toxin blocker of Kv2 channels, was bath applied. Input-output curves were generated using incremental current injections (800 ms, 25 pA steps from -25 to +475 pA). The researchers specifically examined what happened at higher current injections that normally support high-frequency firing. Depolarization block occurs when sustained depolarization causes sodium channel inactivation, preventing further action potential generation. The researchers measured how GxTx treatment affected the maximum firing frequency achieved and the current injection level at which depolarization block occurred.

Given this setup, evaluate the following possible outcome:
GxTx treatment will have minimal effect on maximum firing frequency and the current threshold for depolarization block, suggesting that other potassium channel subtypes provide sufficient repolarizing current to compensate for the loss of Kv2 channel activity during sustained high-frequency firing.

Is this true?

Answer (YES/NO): NO